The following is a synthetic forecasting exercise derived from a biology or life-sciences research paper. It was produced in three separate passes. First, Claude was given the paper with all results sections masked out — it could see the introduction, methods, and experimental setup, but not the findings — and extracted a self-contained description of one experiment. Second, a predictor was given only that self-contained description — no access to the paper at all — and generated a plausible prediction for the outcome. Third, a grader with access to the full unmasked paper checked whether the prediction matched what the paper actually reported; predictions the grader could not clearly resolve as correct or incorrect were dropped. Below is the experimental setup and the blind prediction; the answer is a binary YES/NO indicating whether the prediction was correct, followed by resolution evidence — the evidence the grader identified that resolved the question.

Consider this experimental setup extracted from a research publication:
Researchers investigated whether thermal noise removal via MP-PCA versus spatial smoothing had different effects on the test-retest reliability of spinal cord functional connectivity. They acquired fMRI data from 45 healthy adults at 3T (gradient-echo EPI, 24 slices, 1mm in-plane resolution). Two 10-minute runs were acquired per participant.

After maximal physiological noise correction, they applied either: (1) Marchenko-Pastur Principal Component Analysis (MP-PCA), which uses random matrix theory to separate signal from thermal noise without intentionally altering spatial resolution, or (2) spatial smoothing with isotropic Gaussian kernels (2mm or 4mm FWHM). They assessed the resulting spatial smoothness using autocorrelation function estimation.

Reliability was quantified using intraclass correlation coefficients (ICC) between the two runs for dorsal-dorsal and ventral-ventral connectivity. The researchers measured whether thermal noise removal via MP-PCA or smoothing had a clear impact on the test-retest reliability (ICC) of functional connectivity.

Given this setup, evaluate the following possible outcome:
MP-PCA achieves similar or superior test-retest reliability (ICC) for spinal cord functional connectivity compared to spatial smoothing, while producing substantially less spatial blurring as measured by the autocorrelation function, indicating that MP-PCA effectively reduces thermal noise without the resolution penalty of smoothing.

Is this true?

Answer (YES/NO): NO